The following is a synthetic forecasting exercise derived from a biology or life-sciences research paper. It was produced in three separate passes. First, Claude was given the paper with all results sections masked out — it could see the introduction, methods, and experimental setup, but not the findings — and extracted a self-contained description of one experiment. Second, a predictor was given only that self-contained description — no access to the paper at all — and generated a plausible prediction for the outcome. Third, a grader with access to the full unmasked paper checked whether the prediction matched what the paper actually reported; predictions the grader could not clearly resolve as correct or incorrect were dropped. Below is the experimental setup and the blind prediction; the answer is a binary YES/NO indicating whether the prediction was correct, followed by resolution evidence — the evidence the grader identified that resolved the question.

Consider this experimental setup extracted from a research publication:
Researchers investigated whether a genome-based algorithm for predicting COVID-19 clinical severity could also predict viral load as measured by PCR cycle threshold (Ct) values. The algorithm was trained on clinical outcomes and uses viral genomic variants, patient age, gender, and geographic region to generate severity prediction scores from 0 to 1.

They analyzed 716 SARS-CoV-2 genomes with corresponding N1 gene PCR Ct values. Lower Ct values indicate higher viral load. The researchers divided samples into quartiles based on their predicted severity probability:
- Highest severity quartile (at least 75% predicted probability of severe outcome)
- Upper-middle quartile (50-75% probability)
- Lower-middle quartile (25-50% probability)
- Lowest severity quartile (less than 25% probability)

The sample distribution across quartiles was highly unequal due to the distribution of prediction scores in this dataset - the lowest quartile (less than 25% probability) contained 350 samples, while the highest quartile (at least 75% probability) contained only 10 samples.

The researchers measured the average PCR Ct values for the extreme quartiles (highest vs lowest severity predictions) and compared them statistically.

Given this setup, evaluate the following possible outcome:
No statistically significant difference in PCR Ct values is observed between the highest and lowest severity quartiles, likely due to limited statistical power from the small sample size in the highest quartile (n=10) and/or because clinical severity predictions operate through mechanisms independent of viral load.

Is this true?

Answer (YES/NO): NO